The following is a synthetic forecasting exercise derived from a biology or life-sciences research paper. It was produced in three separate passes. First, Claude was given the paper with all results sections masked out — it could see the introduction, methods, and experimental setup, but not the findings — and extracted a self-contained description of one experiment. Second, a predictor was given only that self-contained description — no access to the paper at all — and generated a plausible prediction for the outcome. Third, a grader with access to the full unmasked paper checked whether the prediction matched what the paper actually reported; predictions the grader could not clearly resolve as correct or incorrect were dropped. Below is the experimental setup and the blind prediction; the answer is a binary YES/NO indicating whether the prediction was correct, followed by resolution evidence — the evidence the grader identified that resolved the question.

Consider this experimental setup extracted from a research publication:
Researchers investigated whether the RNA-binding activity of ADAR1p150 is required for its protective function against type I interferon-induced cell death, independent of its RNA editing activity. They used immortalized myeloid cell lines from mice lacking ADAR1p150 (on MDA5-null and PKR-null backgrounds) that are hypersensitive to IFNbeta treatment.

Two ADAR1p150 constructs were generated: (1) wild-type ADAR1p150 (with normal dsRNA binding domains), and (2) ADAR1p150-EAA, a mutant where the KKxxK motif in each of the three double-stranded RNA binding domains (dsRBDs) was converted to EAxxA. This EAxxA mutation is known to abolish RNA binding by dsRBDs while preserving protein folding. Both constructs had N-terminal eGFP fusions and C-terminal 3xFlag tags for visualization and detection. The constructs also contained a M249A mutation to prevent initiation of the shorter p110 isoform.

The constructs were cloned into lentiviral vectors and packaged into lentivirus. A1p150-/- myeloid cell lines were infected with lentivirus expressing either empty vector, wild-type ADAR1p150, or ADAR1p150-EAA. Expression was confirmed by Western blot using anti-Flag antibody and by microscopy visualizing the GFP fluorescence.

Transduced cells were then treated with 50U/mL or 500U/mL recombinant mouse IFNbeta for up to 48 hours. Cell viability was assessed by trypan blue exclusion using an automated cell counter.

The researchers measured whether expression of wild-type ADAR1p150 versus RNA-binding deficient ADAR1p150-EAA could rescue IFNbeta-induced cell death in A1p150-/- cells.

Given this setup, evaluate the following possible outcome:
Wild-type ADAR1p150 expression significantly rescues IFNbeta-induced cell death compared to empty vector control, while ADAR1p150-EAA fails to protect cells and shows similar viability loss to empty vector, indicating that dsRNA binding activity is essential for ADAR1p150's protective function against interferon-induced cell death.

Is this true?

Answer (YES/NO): YES